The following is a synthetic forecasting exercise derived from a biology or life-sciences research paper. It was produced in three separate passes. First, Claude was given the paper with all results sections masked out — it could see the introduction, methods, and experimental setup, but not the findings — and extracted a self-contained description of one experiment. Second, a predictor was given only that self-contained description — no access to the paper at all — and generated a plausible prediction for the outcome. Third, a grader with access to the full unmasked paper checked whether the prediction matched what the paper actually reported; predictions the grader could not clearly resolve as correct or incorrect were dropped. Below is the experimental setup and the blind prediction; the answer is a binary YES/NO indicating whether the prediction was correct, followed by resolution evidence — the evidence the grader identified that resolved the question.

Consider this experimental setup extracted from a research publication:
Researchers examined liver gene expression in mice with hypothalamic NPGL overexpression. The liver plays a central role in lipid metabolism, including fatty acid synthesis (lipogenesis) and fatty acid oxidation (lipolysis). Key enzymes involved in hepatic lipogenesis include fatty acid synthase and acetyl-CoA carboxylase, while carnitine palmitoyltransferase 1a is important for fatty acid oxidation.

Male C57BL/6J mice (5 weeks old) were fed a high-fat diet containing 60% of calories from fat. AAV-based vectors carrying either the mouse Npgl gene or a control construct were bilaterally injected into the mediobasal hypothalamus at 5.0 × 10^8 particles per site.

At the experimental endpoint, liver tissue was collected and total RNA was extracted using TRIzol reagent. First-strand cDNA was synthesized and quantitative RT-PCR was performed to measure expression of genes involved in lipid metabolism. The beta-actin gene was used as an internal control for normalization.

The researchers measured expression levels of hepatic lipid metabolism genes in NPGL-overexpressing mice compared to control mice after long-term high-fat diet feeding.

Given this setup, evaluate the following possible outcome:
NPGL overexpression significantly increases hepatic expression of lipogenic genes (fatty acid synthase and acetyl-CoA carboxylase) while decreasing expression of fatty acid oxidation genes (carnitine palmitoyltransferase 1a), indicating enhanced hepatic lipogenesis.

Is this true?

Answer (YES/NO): NO